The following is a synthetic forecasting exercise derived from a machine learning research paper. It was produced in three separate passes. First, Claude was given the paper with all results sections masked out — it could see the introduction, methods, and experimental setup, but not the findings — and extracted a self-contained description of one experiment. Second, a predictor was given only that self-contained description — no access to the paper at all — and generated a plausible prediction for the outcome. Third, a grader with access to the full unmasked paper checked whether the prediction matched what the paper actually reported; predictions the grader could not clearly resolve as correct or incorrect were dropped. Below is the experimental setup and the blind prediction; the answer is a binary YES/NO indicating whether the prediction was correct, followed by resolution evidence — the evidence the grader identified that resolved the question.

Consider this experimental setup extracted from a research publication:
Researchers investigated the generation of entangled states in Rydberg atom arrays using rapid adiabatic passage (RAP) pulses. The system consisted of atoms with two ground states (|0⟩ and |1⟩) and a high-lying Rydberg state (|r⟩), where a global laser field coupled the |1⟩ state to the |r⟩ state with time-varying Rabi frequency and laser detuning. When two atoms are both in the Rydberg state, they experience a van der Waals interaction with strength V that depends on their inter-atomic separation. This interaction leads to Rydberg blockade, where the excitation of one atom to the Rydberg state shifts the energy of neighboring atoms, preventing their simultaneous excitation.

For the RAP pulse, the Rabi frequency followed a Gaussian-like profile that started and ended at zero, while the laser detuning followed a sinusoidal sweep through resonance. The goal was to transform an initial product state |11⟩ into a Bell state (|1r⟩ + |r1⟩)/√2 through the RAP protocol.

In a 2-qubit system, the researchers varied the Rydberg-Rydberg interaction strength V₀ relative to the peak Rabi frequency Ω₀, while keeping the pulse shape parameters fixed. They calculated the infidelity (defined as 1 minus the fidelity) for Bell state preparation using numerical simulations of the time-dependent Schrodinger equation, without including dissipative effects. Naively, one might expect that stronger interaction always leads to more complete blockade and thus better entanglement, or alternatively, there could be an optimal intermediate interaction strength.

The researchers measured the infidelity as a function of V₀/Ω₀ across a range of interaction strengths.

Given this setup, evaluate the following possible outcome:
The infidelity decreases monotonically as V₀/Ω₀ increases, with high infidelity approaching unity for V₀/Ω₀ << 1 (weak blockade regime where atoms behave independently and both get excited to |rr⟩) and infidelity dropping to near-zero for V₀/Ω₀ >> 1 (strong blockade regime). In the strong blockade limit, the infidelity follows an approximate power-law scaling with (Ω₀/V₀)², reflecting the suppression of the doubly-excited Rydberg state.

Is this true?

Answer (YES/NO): NO